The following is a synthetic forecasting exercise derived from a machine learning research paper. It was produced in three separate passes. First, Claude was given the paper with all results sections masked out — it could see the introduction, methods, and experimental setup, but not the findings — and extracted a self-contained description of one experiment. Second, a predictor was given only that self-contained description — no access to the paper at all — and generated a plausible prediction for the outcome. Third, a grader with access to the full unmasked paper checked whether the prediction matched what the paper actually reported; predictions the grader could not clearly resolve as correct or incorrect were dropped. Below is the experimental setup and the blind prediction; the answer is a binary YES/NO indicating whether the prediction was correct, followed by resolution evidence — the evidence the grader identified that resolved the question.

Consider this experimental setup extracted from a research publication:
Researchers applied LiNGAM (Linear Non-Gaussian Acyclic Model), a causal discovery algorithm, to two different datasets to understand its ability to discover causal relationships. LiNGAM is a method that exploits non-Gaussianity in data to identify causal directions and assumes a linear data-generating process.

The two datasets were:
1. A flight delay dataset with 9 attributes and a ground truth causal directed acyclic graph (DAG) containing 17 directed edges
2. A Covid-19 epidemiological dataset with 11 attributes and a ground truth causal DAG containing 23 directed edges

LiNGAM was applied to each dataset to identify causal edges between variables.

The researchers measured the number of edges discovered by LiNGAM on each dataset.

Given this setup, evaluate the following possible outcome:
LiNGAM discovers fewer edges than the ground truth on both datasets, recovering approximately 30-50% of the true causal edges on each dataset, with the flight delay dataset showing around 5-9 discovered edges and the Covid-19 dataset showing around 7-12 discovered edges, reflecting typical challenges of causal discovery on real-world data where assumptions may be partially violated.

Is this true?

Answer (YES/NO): NO